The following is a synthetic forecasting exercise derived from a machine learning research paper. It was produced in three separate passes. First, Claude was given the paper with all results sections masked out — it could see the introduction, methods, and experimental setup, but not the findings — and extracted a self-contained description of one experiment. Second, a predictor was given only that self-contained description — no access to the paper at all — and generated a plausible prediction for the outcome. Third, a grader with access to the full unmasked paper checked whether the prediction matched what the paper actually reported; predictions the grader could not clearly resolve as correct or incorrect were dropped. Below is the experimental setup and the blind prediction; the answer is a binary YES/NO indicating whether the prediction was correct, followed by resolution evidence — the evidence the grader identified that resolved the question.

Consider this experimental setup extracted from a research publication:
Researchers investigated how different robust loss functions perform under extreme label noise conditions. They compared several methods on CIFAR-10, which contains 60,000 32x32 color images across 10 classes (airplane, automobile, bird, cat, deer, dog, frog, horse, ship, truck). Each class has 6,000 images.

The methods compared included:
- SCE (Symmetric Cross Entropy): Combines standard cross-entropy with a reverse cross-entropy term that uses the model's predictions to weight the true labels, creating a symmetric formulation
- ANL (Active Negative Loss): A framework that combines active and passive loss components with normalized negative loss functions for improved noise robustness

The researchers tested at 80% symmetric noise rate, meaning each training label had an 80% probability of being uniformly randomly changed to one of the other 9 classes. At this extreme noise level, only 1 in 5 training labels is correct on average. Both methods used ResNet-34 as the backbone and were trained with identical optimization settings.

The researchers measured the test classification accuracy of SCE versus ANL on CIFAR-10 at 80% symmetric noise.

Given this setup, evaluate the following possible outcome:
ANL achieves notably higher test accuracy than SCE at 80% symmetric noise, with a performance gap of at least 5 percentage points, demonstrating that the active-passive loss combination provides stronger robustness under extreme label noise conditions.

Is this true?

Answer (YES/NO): YES